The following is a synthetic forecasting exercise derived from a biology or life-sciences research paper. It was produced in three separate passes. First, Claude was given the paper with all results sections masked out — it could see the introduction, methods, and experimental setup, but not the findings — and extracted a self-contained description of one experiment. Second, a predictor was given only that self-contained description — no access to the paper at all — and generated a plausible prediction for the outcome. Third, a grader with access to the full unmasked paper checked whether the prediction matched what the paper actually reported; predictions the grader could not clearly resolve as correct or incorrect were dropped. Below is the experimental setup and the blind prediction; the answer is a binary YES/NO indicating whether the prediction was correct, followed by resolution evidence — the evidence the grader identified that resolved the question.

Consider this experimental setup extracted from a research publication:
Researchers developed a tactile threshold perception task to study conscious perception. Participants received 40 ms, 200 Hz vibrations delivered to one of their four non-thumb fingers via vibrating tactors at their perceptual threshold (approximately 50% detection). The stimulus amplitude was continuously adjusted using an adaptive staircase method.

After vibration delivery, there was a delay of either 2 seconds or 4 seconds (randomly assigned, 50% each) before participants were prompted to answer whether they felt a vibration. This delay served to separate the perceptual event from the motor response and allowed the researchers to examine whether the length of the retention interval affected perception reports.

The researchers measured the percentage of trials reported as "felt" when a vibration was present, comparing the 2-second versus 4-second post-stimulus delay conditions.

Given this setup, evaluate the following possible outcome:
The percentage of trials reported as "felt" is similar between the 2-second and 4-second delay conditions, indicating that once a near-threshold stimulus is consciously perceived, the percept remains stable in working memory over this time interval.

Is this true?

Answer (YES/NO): YES